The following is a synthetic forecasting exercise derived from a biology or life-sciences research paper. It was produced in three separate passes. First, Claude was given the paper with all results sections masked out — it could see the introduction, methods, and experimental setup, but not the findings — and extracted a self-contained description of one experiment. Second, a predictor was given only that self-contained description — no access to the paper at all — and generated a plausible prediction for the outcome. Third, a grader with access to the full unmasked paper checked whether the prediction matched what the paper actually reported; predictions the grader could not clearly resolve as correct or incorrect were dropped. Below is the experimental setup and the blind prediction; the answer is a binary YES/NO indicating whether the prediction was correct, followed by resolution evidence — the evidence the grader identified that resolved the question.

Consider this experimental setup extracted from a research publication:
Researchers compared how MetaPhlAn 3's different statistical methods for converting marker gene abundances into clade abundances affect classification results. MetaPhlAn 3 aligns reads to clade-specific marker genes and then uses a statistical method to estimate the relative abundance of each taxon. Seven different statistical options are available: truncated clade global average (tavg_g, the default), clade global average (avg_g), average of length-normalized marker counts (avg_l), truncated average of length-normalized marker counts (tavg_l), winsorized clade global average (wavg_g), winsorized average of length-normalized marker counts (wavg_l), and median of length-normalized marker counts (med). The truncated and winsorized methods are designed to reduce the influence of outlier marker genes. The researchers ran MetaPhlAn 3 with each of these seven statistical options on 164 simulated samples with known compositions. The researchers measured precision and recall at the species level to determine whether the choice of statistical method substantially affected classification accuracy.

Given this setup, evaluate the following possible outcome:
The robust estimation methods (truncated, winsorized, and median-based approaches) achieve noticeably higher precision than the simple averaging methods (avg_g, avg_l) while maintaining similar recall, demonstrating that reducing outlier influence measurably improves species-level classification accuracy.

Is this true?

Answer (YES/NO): NO